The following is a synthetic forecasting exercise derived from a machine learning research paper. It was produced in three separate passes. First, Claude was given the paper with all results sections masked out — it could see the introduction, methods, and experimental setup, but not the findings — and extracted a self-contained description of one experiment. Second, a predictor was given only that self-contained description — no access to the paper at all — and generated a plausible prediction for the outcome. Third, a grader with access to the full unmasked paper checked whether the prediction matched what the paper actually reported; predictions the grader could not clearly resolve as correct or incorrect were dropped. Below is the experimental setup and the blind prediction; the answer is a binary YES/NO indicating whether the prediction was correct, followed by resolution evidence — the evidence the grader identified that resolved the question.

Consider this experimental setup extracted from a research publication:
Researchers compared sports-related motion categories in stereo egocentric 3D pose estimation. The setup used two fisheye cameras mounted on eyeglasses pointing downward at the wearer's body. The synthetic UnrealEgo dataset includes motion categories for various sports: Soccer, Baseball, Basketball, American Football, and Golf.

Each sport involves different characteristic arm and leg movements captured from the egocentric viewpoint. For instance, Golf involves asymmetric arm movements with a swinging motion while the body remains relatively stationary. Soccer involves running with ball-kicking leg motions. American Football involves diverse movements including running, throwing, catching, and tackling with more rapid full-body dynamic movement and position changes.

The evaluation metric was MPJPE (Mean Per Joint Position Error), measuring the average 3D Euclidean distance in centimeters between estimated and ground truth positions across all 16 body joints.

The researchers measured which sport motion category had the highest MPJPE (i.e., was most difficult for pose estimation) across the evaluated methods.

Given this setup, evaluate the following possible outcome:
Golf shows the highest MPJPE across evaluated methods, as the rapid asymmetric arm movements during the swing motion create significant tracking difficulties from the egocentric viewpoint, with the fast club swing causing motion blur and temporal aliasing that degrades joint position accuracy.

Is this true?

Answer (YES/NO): NO